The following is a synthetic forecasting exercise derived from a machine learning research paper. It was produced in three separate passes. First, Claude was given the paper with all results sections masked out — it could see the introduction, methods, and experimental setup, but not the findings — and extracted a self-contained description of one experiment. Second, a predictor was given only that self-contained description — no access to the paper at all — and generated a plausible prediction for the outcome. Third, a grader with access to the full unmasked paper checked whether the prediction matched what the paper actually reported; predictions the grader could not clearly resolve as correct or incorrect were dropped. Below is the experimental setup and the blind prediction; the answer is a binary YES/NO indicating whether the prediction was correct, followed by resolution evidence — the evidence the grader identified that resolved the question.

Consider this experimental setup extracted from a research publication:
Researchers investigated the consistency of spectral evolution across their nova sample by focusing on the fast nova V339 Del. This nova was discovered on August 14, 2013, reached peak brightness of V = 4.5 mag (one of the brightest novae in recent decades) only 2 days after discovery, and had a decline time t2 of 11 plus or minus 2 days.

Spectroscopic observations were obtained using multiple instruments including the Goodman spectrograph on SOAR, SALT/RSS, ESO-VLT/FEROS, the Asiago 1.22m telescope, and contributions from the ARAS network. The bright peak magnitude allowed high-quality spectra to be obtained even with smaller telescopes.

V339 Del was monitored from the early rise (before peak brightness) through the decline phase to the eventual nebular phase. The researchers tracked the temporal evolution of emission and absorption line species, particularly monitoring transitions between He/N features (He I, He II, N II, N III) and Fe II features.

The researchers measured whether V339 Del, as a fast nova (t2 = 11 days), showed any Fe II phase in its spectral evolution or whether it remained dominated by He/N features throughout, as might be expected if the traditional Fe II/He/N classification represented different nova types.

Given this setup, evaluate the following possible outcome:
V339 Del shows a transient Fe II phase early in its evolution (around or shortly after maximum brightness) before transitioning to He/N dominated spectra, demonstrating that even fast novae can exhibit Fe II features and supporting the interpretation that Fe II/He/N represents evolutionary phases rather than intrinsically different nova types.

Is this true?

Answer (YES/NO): YES